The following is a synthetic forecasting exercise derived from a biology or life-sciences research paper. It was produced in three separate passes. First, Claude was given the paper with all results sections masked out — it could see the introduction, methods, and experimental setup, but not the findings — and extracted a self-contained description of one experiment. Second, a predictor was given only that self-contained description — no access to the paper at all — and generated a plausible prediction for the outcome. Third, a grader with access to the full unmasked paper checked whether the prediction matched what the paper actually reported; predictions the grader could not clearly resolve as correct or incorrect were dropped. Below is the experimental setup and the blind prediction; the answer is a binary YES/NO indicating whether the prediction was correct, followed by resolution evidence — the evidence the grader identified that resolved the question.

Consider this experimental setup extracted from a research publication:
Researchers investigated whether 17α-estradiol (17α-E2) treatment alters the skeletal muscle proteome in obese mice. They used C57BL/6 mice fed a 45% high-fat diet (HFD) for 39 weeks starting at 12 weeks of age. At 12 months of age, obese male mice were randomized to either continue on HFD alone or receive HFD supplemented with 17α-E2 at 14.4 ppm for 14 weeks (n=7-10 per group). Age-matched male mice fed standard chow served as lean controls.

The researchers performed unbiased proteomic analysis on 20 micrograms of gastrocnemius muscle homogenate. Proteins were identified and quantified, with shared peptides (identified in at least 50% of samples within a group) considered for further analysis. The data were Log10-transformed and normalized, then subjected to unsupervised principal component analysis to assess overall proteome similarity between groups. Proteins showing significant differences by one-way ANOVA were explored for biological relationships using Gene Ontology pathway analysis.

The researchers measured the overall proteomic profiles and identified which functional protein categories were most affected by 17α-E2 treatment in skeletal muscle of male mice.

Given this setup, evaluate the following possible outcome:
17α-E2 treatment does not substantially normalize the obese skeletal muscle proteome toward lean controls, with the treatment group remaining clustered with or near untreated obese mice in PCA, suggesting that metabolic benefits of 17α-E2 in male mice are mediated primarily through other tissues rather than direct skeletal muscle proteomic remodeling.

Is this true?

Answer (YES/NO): NO